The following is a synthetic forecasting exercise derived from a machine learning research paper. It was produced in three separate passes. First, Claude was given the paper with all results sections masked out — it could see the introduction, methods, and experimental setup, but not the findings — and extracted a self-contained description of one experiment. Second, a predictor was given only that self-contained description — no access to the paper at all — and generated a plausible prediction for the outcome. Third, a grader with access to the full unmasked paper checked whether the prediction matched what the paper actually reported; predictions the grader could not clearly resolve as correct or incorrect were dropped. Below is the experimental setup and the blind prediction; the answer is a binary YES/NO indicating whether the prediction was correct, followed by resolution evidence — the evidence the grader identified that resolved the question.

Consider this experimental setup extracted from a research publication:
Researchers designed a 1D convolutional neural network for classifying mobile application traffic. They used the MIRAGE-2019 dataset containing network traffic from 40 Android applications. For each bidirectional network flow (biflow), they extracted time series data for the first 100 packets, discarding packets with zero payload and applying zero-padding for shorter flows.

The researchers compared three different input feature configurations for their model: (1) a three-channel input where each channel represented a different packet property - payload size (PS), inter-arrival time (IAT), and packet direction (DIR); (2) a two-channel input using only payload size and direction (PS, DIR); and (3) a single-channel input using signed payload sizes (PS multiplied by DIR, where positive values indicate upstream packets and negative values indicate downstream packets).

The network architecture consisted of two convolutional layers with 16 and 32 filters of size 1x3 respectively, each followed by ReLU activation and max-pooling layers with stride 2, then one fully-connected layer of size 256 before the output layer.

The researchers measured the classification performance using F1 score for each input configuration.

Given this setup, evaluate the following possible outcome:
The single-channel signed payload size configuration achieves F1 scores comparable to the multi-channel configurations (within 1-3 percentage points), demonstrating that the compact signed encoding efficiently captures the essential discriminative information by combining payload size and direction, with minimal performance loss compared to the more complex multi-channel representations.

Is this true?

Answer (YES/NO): NO